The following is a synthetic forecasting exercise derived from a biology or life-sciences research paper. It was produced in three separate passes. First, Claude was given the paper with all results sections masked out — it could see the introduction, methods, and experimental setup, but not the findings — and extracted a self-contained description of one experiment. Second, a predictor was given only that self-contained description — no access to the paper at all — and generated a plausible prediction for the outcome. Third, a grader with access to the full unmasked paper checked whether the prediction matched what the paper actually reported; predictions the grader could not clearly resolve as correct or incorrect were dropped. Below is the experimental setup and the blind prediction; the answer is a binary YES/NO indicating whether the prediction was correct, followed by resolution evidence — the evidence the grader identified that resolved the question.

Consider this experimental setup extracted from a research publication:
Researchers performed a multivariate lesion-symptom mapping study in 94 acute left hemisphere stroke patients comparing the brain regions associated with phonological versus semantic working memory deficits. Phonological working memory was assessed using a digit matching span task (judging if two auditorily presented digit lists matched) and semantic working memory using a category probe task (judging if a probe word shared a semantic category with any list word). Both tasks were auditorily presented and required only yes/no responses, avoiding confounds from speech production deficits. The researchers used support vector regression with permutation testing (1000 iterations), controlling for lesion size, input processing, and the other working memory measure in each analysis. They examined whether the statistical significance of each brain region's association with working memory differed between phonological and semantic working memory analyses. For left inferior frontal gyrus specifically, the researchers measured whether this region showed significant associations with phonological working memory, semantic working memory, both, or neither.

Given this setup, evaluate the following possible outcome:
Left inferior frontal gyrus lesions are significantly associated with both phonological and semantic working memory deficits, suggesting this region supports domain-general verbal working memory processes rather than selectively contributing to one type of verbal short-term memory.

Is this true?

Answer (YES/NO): NO